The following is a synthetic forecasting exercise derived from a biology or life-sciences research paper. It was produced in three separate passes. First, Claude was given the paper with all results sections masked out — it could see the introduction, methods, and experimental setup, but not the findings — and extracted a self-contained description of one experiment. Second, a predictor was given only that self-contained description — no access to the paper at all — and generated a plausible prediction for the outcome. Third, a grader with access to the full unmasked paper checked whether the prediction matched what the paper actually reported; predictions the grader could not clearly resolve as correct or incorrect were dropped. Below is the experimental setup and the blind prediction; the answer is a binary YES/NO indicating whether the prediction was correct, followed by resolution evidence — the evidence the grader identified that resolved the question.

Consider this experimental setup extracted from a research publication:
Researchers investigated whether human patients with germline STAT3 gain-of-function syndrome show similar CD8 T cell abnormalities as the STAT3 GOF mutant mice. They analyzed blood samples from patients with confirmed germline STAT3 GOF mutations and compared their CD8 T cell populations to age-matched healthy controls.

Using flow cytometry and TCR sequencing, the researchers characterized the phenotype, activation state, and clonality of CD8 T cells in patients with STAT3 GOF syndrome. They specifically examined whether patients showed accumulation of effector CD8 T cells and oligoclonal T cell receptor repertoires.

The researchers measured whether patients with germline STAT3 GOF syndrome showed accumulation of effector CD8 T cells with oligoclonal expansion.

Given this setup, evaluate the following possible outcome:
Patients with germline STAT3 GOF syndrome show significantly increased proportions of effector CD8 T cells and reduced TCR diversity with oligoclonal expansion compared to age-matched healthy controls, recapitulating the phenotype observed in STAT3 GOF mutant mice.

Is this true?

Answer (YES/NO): YES